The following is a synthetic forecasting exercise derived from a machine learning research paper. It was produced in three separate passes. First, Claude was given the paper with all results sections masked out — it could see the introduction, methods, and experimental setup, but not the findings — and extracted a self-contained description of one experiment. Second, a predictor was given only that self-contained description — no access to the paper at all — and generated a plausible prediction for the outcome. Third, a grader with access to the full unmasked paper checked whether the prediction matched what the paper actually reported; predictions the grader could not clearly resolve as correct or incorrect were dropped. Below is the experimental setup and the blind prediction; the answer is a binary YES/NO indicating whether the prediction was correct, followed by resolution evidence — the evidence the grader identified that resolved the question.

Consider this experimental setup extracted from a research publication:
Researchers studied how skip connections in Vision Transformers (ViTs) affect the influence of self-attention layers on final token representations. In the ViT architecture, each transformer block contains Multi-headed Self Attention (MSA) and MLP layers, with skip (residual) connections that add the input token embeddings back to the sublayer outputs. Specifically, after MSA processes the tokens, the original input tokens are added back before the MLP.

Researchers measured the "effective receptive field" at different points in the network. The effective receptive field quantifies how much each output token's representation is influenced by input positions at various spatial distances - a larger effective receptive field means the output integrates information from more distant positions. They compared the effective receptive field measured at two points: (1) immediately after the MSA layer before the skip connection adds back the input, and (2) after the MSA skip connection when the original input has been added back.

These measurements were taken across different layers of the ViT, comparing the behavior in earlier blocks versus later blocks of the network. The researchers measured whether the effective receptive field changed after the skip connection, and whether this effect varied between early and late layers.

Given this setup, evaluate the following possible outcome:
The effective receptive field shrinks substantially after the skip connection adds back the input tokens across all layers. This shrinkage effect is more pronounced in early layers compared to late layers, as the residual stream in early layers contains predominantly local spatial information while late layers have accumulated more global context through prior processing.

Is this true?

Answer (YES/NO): NO